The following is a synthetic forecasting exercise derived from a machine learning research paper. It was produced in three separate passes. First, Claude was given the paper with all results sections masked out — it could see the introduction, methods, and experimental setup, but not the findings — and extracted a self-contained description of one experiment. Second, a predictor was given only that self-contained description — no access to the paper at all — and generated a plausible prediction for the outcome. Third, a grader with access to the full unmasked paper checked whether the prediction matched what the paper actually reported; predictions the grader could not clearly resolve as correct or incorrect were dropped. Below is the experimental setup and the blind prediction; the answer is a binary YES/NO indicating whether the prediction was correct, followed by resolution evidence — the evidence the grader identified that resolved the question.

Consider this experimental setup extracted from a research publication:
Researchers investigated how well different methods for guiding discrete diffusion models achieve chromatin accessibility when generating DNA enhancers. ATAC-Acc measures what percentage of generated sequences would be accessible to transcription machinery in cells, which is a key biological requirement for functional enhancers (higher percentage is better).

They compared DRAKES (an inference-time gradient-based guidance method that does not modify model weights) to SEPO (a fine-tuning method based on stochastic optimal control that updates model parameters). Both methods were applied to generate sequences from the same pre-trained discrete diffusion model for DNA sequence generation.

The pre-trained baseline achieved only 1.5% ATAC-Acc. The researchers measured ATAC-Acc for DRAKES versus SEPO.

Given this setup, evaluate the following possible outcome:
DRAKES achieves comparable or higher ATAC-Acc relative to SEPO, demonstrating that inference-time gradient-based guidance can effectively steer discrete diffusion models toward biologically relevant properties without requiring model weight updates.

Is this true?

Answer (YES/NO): NO